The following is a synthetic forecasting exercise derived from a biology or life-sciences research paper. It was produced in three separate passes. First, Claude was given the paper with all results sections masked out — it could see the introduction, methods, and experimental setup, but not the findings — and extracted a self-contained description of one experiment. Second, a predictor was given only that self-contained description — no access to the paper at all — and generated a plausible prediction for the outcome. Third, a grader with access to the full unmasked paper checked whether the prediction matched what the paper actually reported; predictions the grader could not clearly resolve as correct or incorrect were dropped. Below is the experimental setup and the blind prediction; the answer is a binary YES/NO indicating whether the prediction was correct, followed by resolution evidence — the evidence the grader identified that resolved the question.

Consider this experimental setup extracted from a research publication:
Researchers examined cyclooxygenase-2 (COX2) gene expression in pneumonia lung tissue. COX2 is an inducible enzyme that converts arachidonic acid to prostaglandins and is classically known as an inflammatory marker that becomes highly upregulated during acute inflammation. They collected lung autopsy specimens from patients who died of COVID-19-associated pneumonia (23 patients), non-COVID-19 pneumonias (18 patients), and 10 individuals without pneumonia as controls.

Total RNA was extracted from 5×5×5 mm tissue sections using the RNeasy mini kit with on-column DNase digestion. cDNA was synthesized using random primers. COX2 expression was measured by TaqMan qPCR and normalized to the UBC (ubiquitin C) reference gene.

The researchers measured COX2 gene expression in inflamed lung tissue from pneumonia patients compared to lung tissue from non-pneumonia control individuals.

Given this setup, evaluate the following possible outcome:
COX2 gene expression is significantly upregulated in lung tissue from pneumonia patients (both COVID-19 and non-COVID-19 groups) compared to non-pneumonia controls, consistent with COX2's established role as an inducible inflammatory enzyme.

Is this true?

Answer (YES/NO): NO